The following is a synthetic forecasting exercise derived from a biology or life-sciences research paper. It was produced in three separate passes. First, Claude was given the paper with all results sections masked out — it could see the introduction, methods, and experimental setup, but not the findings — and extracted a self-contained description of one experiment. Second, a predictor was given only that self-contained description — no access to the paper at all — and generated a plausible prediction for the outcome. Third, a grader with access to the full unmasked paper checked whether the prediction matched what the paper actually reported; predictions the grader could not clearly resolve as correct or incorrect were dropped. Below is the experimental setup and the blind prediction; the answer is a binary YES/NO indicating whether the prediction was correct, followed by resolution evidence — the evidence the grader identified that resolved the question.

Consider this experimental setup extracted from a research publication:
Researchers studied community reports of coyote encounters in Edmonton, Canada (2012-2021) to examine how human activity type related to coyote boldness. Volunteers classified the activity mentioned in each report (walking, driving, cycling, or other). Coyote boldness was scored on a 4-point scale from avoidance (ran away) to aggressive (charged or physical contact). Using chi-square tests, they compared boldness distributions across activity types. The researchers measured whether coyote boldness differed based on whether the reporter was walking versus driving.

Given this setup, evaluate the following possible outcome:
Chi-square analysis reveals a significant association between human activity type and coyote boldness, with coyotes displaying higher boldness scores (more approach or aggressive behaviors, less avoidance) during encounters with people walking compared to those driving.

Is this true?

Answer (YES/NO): YES